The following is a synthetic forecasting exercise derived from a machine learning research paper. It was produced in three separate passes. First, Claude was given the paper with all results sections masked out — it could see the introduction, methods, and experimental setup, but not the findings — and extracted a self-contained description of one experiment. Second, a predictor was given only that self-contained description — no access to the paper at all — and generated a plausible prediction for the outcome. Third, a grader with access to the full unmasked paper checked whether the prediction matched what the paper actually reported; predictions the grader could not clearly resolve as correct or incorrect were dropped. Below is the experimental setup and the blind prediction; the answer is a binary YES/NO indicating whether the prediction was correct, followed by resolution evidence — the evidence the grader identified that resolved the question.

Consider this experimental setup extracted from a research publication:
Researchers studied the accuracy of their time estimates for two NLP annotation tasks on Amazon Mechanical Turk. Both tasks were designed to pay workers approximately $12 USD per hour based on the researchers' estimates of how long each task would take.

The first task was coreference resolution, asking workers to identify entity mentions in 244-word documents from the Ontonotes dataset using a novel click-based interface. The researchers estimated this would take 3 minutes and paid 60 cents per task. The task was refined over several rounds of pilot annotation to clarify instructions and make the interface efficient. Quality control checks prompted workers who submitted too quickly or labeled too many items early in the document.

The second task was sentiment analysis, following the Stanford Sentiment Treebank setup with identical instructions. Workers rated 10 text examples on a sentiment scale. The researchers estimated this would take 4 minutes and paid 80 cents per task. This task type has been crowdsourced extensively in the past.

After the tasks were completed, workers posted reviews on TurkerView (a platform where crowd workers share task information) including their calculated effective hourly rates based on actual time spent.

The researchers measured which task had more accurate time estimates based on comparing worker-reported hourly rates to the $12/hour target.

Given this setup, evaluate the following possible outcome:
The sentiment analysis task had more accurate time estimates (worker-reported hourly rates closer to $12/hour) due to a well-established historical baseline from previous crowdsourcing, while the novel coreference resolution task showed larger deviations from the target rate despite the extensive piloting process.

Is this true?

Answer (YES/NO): NO